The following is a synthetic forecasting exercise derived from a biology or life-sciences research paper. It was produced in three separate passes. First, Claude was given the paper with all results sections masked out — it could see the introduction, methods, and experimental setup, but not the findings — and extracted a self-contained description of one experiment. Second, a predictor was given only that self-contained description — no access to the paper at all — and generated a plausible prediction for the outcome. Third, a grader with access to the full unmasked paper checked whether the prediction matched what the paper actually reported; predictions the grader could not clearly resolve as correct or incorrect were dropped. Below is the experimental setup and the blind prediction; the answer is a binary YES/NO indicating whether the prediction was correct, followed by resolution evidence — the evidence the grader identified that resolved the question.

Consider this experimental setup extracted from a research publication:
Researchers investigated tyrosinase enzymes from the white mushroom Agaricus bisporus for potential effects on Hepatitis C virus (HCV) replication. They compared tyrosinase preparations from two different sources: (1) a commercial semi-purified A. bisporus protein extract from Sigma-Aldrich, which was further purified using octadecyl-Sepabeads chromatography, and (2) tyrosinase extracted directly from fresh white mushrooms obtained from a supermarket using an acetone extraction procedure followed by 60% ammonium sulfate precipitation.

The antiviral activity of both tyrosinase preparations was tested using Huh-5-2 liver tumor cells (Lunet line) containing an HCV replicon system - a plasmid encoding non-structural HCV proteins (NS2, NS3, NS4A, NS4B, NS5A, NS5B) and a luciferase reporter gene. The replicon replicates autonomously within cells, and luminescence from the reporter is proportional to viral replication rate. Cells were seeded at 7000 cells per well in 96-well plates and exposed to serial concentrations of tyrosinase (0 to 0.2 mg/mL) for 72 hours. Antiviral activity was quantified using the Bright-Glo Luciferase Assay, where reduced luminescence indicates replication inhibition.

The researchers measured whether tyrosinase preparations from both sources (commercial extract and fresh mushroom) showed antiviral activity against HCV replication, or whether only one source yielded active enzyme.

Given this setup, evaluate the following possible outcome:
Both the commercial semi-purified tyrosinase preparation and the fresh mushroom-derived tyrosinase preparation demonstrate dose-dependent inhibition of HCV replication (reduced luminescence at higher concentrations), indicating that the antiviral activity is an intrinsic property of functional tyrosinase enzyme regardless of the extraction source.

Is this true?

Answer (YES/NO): YES